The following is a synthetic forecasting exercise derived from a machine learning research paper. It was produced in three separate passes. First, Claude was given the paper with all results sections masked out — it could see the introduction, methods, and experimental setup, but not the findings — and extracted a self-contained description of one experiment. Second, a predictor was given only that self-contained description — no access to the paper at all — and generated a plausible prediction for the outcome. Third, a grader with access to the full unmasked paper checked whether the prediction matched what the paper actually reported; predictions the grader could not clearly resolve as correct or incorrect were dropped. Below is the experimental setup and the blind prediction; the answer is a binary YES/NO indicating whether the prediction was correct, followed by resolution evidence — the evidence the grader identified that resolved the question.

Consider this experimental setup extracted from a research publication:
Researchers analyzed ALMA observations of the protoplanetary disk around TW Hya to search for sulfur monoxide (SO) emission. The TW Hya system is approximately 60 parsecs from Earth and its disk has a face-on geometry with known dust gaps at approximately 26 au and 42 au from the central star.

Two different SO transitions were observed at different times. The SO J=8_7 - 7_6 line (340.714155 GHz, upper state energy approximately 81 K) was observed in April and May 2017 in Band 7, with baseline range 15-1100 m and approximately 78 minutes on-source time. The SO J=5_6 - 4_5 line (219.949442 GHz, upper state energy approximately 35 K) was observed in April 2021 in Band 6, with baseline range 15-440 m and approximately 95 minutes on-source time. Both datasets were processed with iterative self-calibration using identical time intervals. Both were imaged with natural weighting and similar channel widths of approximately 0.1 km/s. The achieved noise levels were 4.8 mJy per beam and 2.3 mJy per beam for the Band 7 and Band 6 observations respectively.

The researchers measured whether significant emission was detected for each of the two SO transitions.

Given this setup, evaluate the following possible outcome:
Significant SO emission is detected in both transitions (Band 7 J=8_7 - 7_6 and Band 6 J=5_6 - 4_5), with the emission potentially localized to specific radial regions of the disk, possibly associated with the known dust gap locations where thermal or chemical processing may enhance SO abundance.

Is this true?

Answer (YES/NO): NO